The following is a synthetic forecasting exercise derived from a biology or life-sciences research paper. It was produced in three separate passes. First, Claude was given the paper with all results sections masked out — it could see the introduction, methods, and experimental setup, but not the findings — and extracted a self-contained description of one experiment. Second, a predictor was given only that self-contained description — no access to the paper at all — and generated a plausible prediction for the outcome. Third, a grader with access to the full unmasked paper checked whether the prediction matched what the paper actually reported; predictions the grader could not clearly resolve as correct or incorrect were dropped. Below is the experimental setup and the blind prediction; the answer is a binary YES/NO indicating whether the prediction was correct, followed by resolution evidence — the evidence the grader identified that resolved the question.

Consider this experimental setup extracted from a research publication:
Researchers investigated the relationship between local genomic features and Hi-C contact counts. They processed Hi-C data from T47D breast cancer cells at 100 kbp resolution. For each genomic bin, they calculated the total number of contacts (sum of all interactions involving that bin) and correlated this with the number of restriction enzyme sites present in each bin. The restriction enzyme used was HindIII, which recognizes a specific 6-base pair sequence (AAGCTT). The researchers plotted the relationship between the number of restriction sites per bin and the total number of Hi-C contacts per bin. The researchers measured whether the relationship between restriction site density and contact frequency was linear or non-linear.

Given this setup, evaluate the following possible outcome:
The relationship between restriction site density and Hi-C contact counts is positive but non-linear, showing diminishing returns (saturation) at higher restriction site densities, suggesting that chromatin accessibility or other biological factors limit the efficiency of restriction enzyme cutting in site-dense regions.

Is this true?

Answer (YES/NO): YES